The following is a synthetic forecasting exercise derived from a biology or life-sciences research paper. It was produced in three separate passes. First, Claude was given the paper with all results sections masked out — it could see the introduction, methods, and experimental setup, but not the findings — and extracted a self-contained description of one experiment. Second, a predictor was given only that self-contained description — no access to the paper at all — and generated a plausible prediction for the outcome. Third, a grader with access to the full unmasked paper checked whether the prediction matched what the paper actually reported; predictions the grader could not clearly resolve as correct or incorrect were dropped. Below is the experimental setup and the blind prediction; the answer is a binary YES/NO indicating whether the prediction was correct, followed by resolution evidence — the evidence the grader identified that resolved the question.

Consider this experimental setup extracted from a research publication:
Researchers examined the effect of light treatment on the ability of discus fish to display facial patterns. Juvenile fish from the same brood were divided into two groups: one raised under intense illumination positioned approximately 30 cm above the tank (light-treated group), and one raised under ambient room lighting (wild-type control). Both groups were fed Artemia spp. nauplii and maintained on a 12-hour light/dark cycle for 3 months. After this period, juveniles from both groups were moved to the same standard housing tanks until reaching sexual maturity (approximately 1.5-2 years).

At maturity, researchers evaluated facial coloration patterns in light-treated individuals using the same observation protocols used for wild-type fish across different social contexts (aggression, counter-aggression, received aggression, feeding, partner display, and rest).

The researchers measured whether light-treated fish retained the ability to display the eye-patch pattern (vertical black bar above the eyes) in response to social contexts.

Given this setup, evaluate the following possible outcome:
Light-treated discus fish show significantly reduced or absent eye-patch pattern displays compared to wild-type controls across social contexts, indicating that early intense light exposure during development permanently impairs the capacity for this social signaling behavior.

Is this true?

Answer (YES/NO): YES